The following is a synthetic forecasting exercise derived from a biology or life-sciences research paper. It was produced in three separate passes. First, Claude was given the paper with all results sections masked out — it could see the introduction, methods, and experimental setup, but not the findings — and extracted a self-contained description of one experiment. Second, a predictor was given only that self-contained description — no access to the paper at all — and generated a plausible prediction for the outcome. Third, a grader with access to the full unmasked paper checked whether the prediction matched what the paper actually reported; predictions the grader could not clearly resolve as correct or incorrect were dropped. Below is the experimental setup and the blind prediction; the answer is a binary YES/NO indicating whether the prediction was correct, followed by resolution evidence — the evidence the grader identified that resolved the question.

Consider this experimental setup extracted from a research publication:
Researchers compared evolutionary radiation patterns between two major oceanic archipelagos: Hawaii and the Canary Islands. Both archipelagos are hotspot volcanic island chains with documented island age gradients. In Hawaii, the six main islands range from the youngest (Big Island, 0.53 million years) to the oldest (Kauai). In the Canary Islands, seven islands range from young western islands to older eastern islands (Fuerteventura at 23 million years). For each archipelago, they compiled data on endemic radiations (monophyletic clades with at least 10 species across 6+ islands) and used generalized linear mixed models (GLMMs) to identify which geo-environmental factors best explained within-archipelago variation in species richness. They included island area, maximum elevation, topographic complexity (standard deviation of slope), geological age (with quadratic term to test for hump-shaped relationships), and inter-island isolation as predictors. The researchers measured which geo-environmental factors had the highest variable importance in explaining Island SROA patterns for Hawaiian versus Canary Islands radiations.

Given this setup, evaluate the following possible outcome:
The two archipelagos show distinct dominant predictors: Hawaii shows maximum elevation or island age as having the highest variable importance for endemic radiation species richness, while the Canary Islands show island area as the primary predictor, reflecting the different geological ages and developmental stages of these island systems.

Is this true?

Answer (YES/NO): NO